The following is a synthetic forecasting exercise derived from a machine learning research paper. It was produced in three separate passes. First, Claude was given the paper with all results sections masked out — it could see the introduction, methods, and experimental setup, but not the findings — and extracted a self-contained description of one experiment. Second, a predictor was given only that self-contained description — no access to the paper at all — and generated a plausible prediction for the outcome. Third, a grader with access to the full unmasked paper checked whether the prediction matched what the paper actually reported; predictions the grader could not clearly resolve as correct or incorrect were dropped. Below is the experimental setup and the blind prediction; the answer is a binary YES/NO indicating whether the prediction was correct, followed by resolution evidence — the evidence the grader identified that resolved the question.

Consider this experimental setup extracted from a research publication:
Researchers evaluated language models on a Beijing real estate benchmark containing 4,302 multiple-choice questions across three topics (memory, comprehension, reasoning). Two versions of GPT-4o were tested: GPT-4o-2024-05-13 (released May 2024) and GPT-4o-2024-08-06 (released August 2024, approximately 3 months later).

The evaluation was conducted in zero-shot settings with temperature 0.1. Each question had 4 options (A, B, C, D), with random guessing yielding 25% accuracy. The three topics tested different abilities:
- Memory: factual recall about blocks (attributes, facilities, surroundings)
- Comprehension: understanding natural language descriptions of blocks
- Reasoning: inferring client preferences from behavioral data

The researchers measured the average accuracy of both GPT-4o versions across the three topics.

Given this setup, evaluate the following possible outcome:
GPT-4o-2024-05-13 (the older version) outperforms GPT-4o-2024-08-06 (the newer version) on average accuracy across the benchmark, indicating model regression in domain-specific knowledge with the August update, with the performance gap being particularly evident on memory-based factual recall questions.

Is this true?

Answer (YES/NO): NO